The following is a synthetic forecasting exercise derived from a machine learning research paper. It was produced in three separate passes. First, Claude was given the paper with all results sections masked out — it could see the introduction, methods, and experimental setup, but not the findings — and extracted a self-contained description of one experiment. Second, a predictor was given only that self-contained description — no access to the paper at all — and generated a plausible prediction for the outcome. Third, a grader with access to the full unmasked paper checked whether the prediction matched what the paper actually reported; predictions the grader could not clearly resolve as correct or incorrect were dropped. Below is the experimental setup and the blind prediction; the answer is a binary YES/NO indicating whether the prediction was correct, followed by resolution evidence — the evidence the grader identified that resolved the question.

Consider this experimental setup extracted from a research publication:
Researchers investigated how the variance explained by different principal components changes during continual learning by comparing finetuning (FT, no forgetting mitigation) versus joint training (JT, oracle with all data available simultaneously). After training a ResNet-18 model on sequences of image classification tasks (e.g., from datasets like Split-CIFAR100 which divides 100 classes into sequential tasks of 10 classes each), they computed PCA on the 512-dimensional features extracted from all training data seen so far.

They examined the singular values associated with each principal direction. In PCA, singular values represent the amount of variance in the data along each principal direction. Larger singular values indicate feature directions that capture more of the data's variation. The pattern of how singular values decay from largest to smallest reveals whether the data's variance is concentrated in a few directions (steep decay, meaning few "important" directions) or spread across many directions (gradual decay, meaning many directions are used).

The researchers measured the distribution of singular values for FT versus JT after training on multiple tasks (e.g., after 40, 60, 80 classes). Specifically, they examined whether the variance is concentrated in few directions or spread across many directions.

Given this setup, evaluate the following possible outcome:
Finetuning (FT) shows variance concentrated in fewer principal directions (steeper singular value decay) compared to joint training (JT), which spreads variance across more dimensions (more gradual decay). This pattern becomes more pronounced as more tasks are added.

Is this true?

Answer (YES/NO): YES